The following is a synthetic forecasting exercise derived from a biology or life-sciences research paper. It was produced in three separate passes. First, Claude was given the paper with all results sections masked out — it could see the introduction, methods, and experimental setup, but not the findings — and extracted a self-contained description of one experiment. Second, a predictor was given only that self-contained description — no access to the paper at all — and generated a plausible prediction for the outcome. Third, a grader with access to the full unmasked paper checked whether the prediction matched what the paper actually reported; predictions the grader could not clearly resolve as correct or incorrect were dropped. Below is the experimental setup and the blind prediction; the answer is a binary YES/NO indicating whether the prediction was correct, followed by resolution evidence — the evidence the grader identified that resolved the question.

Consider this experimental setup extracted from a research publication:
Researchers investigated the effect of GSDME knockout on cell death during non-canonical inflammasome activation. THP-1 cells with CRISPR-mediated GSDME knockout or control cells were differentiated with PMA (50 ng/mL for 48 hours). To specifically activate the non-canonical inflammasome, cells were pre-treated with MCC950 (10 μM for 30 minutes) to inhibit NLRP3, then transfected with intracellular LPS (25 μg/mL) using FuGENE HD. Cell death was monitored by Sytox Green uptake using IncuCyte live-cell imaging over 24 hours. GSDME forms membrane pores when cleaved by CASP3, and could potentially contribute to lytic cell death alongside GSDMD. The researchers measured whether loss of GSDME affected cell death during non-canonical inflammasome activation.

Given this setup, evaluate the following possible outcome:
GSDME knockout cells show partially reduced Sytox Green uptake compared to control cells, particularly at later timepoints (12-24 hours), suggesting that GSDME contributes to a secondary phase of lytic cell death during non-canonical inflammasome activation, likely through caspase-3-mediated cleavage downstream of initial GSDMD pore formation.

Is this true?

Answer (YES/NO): NO